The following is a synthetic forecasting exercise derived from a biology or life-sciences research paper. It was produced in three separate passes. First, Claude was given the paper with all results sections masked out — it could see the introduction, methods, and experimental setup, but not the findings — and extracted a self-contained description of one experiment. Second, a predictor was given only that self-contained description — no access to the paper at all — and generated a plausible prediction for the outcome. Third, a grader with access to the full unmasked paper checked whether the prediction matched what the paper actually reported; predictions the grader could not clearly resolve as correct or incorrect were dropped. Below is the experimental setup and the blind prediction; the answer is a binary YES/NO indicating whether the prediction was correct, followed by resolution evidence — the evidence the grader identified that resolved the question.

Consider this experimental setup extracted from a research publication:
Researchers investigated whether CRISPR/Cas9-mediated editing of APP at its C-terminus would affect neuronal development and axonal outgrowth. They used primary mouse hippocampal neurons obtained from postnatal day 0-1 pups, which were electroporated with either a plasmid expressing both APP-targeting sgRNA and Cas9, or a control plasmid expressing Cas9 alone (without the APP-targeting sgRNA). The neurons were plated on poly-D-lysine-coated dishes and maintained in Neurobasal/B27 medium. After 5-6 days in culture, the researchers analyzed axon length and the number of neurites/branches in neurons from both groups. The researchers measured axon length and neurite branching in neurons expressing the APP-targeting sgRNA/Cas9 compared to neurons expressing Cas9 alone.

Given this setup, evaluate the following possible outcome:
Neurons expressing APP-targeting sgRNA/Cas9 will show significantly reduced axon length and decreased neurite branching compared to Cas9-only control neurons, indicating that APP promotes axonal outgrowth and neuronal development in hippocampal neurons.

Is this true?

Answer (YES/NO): NO